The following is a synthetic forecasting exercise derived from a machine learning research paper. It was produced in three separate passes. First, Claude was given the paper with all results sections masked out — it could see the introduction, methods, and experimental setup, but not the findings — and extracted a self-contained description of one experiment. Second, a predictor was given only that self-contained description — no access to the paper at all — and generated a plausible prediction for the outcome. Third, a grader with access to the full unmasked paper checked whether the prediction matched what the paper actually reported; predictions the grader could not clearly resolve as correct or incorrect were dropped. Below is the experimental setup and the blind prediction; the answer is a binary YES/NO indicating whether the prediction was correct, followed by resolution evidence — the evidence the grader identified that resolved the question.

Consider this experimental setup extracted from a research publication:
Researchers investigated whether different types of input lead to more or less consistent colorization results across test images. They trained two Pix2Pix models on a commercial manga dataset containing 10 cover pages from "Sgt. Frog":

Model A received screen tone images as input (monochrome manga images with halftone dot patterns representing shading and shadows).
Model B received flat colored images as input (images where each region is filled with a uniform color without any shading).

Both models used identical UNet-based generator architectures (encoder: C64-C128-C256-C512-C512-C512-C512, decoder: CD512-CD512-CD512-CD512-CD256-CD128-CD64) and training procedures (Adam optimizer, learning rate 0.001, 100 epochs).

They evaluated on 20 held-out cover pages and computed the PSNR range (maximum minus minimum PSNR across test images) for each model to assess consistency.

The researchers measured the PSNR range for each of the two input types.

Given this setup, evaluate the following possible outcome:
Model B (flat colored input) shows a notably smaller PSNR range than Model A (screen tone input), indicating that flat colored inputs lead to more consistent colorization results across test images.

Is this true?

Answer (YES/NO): NO